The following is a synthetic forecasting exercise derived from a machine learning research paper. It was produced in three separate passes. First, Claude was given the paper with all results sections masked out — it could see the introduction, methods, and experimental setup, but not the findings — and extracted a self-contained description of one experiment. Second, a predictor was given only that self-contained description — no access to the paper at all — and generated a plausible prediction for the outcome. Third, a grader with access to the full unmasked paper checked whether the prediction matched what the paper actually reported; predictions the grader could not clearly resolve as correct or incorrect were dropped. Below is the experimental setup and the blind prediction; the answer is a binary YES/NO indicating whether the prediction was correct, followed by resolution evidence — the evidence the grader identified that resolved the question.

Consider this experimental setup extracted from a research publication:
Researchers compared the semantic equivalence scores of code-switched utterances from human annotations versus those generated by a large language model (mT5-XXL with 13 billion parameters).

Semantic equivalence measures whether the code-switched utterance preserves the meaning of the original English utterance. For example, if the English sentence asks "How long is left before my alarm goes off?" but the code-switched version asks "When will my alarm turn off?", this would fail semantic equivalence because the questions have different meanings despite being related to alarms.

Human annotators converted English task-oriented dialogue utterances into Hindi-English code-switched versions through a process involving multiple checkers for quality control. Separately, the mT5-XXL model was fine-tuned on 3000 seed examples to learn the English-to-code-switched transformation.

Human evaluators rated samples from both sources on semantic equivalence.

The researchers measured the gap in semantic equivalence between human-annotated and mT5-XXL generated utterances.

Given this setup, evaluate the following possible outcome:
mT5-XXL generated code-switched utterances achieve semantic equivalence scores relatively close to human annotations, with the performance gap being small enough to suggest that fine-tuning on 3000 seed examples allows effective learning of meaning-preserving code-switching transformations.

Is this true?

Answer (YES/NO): NO